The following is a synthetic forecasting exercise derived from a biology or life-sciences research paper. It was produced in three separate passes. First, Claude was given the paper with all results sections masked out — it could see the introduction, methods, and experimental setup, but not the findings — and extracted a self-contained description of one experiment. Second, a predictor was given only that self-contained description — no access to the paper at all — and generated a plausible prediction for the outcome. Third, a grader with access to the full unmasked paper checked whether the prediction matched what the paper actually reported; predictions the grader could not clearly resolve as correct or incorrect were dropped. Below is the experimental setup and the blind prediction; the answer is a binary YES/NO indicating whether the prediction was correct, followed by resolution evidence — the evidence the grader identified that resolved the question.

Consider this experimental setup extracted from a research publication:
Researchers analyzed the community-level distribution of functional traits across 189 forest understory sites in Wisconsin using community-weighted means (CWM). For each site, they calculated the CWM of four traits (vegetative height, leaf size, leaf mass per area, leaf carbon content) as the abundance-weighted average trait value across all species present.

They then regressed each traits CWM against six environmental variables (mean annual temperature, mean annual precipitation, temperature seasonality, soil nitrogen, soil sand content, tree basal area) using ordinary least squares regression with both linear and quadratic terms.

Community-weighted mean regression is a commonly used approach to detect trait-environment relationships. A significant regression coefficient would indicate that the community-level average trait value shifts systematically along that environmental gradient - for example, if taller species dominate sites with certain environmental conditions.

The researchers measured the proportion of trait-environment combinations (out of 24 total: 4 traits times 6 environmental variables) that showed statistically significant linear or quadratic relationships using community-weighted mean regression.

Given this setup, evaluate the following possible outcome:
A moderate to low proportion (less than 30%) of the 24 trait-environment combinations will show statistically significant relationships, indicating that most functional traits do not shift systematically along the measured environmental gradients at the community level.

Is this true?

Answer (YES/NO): NO